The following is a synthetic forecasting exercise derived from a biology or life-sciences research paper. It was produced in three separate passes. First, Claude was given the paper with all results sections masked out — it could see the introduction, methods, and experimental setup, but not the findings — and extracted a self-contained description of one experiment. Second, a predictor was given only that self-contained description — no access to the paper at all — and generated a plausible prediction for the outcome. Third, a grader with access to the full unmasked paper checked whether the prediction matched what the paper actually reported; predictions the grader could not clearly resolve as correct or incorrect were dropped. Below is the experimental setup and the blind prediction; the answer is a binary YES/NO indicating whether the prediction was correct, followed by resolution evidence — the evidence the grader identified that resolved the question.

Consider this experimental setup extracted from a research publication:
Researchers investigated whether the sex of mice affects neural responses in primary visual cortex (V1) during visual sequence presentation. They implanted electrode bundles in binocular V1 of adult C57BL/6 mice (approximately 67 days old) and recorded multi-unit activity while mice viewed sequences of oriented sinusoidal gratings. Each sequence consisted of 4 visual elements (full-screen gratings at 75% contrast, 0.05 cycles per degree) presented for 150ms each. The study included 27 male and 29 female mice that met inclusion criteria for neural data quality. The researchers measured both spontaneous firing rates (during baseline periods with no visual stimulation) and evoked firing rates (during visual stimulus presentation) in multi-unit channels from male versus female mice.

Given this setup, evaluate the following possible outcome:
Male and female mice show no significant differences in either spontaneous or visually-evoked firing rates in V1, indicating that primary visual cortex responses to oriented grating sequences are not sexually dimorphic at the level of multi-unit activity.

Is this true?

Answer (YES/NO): YES